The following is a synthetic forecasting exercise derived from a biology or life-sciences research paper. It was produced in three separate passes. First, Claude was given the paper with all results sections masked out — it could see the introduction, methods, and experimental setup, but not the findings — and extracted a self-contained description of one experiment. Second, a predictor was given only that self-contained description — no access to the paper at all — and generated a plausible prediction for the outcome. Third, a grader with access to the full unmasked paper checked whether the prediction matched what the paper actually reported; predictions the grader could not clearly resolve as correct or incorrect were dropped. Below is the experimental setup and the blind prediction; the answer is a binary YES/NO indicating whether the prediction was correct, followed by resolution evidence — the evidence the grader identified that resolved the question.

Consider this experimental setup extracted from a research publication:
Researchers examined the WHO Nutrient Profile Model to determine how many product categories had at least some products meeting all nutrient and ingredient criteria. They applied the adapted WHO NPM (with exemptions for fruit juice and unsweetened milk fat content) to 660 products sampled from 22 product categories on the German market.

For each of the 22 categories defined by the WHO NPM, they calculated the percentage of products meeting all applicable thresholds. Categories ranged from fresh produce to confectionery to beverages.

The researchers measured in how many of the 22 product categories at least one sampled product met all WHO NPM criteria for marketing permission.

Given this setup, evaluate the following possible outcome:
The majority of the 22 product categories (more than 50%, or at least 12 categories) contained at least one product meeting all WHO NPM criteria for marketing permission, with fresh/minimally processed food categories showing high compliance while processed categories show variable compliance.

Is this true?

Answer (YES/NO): YES